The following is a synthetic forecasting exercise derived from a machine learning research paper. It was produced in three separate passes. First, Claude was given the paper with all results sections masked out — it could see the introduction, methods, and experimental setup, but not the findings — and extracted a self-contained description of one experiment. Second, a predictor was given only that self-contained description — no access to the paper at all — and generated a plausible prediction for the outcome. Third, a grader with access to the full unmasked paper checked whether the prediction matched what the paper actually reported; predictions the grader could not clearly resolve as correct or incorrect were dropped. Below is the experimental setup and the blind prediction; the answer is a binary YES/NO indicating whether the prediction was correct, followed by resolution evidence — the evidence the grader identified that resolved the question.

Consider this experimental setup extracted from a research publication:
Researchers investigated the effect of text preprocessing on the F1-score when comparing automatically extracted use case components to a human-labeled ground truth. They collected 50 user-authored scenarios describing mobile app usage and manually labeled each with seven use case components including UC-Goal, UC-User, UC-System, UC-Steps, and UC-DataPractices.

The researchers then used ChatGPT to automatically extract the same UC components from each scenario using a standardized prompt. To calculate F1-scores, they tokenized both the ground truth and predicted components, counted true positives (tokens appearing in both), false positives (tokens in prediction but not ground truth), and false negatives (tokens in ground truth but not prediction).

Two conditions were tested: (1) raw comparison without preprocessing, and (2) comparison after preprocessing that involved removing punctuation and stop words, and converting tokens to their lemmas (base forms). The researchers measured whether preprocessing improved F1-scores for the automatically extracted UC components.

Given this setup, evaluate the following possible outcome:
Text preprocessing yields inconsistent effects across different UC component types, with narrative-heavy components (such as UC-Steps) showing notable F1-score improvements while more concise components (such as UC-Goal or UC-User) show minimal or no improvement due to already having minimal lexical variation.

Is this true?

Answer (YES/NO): NO